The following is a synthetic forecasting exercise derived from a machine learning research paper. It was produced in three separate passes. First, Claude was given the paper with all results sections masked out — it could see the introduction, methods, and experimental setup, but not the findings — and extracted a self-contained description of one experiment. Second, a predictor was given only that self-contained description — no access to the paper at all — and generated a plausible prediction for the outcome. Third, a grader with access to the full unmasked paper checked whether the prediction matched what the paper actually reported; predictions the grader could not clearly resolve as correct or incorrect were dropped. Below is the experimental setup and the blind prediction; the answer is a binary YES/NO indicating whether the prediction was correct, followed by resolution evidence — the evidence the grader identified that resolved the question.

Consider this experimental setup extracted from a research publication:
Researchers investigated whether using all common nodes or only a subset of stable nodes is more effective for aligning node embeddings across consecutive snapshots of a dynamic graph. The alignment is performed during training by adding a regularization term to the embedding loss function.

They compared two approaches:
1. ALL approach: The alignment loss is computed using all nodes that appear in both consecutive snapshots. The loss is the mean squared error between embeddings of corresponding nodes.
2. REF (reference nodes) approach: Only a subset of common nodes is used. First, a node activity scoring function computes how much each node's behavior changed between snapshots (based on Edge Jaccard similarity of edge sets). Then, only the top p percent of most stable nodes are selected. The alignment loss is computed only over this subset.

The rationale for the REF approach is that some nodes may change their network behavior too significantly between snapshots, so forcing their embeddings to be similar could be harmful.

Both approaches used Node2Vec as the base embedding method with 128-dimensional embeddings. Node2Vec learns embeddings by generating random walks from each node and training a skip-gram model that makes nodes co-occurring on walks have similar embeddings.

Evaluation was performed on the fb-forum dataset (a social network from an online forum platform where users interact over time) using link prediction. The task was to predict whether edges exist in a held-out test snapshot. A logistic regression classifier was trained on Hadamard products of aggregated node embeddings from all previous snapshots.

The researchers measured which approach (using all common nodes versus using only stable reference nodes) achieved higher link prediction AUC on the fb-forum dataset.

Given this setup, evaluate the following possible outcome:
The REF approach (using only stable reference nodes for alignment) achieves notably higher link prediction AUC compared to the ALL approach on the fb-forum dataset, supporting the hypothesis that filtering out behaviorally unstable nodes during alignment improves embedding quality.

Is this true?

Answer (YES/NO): NO